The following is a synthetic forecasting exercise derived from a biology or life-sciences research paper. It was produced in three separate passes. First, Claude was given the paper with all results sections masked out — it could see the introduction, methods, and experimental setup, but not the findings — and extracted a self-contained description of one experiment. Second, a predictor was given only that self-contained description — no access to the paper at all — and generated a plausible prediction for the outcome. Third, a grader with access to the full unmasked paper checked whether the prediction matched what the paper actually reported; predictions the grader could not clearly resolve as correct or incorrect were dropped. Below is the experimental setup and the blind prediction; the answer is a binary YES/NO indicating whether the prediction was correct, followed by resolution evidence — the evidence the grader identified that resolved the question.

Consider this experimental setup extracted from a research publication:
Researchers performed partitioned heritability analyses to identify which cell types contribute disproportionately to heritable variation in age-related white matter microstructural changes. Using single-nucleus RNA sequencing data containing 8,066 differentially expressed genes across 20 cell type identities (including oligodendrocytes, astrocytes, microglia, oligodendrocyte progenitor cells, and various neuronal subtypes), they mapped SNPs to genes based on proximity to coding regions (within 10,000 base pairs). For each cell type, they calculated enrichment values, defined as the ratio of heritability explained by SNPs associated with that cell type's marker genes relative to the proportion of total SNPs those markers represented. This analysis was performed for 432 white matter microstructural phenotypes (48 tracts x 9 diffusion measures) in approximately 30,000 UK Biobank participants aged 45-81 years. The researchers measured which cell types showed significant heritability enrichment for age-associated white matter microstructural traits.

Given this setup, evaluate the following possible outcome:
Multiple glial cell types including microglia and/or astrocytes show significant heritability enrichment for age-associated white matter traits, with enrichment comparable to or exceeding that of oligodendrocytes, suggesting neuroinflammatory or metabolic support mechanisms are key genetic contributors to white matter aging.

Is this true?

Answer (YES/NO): NO